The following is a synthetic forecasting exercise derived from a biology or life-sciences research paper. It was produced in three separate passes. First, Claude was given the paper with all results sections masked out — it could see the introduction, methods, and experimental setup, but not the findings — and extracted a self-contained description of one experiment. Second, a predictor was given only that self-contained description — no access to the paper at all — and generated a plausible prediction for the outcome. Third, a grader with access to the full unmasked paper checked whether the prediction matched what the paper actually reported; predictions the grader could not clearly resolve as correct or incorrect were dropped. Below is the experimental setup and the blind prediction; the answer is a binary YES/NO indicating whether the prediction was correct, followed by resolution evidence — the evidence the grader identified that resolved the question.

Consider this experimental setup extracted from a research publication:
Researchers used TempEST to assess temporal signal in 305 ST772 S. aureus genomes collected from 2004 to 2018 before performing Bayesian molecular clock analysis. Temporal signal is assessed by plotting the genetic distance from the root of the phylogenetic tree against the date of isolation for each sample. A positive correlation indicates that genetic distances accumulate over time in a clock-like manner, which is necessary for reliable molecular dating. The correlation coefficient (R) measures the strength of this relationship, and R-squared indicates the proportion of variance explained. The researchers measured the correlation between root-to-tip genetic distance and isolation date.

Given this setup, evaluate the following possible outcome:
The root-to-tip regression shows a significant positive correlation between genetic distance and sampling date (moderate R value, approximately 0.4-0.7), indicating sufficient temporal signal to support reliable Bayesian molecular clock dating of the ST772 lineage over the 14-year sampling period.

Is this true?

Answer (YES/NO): YES